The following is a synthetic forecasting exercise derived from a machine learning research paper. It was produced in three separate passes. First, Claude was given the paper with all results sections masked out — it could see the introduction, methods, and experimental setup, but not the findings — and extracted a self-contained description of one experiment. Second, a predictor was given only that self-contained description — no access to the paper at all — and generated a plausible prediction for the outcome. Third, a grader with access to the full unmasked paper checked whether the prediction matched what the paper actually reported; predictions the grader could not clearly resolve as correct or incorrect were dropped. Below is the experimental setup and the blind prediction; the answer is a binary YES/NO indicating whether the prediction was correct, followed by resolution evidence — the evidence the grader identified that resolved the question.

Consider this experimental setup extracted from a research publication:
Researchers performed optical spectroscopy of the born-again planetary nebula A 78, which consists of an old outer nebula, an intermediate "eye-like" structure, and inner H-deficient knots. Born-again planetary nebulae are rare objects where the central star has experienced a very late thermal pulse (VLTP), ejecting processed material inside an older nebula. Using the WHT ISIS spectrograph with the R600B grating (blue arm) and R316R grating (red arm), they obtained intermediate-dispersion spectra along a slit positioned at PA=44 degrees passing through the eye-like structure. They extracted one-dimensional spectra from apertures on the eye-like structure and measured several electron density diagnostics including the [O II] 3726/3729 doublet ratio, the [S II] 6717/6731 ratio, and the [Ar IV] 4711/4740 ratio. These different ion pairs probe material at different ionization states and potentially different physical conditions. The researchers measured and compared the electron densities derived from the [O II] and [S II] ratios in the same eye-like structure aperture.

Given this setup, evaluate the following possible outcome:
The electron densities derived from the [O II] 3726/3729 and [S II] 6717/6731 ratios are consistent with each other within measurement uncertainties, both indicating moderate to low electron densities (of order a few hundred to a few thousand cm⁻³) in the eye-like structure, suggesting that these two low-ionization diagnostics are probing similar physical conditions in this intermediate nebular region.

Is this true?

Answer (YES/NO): NO